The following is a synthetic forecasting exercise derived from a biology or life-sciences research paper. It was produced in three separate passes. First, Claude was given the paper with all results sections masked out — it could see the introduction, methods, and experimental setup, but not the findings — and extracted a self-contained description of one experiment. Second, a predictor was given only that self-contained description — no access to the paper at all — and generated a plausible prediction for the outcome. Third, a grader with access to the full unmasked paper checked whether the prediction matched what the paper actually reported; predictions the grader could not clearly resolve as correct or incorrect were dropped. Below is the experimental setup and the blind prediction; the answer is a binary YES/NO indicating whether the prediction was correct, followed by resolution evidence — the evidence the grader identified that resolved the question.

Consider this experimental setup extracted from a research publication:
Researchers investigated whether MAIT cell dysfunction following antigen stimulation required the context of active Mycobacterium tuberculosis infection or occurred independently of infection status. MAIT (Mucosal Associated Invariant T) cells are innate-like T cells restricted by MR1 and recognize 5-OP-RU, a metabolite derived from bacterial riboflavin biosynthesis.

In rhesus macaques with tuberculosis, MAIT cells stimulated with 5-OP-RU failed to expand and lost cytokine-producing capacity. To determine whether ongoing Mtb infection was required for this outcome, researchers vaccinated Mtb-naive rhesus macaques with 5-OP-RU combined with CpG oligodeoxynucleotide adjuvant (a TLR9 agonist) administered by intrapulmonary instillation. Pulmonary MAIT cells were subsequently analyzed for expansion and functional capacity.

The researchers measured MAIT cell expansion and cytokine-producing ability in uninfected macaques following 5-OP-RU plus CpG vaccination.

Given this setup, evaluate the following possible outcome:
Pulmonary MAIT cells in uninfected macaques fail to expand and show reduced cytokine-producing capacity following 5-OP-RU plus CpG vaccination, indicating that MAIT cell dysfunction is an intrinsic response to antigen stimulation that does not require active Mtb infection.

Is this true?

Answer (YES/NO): YES